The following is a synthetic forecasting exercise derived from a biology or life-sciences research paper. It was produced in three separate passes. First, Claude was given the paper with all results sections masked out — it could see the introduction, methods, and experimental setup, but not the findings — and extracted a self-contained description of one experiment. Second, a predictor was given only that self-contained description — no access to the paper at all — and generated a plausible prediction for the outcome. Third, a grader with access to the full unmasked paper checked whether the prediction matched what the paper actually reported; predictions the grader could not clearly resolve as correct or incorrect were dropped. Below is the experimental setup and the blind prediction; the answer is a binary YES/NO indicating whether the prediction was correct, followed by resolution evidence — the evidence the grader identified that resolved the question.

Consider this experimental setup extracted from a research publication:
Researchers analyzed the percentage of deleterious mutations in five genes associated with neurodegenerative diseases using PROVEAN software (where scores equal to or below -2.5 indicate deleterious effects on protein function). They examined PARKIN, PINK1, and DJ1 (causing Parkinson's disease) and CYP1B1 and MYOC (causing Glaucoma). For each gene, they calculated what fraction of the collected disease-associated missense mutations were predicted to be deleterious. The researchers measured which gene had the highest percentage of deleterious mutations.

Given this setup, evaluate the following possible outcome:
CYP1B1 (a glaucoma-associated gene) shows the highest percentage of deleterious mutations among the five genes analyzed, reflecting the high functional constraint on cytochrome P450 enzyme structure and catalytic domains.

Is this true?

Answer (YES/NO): NO